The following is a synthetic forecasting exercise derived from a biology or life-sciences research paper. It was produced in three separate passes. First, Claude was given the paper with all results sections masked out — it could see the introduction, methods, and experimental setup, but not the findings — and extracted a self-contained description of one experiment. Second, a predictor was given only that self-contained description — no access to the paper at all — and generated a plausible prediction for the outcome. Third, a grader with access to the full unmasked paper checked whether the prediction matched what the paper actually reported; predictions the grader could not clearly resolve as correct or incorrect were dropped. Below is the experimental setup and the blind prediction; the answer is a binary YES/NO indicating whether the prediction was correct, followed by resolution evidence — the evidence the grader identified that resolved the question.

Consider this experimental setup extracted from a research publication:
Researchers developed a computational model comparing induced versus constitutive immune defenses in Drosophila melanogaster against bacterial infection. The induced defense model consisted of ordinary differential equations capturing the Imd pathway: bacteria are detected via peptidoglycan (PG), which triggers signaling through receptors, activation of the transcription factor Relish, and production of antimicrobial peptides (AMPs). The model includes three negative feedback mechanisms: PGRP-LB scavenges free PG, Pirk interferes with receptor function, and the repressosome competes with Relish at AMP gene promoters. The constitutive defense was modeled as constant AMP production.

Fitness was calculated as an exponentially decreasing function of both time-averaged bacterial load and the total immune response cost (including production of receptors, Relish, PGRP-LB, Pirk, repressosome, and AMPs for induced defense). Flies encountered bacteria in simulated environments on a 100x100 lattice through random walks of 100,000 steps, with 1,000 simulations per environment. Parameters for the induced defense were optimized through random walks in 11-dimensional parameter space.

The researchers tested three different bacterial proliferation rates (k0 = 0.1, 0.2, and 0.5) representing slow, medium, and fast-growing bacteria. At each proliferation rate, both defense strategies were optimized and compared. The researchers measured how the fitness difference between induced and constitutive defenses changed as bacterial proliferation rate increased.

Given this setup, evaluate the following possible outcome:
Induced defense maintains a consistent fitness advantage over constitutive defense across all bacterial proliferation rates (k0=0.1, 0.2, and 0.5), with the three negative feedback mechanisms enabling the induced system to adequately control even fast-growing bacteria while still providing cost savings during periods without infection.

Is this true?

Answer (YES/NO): NO